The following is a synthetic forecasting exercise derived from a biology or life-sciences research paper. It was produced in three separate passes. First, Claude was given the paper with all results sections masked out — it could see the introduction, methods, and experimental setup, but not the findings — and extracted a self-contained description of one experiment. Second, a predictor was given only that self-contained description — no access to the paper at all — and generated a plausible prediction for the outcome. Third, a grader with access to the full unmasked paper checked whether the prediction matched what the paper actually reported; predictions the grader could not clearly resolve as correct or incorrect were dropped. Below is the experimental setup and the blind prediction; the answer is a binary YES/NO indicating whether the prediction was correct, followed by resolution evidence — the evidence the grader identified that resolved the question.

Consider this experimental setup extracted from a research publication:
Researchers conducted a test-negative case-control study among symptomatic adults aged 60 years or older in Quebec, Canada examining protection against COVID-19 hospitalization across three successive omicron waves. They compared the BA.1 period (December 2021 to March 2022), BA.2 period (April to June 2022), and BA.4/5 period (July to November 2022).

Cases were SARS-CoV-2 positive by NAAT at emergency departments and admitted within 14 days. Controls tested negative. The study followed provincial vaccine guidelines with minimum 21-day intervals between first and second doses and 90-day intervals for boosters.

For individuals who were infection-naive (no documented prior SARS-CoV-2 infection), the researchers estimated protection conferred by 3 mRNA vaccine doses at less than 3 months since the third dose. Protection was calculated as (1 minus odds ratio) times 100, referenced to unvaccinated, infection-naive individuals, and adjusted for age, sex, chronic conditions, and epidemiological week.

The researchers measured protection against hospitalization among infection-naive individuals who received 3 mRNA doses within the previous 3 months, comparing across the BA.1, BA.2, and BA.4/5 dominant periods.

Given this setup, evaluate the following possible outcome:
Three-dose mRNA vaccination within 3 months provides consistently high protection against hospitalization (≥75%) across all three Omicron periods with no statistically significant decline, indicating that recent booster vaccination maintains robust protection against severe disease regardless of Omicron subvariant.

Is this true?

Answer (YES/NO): NO